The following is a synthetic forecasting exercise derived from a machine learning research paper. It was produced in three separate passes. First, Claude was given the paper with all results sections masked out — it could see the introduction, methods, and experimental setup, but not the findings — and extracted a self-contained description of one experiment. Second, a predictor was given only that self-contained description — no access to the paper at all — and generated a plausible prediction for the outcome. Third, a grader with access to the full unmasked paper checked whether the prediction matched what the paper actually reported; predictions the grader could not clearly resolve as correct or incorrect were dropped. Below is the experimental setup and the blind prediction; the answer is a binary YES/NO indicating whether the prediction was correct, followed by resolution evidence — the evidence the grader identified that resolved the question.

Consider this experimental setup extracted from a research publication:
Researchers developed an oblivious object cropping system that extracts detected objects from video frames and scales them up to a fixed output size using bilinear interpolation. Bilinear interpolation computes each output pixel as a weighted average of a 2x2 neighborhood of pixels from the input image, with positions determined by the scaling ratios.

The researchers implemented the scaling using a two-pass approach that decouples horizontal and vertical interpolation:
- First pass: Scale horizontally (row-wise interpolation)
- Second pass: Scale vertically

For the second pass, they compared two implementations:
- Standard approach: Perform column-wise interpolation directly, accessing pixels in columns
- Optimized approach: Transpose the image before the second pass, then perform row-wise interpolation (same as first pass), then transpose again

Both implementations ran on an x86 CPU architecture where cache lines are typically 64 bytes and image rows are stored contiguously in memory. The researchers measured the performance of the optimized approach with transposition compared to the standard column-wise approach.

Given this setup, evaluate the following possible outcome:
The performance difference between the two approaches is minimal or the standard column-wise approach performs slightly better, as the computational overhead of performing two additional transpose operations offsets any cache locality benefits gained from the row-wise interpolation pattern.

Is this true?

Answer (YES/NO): NO